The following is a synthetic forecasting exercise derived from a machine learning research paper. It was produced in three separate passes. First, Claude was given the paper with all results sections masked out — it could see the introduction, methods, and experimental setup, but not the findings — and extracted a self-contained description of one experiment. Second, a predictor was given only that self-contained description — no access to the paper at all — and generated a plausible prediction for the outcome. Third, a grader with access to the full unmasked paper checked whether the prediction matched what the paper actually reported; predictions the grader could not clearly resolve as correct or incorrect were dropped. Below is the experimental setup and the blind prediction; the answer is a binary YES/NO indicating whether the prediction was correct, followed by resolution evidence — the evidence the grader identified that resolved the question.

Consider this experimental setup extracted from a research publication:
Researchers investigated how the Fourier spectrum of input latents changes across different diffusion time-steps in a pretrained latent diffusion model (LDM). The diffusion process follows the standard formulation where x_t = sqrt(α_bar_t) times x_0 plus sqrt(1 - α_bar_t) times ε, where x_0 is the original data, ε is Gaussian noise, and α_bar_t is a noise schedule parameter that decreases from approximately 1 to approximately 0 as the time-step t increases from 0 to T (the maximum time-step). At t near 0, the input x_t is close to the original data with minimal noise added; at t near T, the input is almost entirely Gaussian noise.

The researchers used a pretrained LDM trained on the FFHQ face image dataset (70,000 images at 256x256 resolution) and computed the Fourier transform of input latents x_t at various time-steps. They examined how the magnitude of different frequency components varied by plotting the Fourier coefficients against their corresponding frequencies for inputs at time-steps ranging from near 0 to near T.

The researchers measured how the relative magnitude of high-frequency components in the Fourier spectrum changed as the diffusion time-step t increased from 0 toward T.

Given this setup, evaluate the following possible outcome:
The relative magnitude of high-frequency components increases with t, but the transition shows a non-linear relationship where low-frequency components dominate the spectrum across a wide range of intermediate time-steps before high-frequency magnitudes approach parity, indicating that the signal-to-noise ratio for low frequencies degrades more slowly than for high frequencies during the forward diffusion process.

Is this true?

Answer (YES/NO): NO